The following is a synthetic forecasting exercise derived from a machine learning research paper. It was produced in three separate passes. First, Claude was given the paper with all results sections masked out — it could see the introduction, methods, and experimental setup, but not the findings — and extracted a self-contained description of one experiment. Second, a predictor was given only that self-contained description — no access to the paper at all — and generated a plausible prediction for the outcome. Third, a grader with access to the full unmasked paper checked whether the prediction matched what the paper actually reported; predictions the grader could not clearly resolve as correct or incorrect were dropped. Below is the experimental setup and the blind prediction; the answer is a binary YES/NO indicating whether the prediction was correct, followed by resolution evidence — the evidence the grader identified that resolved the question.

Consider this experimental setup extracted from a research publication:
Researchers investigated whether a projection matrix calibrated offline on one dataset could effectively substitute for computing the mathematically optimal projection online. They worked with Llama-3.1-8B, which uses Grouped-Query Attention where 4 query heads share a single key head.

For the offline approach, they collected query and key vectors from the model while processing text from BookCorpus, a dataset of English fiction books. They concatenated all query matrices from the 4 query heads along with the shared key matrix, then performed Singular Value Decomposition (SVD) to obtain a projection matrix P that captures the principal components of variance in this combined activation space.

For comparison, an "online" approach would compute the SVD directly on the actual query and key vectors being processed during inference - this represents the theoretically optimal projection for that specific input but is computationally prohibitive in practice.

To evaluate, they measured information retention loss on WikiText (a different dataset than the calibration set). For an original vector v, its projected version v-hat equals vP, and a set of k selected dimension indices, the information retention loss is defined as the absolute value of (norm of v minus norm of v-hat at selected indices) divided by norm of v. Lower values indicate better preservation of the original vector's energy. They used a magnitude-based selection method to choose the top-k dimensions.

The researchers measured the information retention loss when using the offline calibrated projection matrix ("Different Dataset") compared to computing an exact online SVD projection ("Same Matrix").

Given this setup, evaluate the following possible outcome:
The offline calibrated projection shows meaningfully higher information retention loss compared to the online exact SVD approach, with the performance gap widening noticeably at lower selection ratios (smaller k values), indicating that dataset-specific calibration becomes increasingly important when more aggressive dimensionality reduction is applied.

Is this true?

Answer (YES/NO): NO